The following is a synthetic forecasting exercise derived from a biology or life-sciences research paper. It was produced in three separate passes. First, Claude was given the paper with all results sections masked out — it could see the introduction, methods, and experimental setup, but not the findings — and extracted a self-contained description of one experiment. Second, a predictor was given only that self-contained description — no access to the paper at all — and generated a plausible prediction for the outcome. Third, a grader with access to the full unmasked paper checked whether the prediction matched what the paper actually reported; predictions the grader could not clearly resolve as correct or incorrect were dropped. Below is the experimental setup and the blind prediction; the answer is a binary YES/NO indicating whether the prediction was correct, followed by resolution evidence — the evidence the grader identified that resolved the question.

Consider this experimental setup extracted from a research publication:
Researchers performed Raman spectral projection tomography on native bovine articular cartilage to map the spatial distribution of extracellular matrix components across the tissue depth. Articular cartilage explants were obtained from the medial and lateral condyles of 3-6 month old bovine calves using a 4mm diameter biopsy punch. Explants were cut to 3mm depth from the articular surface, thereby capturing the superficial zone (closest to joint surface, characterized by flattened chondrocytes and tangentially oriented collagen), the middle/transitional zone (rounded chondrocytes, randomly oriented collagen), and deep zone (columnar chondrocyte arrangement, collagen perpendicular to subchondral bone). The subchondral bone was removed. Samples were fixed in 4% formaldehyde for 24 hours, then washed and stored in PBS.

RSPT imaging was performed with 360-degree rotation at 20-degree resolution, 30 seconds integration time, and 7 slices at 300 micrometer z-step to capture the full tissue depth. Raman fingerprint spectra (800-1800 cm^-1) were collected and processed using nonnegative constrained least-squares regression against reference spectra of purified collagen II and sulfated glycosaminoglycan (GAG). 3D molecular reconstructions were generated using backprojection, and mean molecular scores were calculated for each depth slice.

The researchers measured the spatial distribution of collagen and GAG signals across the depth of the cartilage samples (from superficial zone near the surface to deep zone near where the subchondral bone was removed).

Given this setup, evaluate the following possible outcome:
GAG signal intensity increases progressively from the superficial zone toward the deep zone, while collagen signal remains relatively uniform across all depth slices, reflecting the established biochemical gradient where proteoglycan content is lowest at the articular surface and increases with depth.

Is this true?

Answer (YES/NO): NO